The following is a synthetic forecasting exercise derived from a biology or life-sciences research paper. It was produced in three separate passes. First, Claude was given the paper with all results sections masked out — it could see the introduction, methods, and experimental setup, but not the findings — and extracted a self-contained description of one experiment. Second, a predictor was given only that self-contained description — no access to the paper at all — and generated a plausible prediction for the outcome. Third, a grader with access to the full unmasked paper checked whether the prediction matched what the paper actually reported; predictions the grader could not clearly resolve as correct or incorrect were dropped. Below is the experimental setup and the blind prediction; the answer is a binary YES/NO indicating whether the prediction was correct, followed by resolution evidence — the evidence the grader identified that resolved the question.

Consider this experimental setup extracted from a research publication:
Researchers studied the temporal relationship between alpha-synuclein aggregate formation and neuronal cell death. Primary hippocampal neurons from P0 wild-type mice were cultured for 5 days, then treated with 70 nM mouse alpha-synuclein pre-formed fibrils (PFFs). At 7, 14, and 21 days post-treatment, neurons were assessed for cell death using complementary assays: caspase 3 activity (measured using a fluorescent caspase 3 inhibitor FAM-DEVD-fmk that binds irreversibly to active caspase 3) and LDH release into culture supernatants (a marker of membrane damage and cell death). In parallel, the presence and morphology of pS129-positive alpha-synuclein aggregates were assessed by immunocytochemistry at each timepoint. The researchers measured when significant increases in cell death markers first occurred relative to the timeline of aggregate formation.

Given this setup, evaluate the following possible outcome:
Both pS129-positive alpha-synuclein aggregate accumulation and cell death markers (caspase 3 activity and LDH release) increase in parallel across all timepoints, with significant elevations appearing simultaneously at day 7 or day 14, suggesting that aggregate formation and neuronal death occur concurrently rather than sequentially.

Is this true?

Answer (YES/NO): NO